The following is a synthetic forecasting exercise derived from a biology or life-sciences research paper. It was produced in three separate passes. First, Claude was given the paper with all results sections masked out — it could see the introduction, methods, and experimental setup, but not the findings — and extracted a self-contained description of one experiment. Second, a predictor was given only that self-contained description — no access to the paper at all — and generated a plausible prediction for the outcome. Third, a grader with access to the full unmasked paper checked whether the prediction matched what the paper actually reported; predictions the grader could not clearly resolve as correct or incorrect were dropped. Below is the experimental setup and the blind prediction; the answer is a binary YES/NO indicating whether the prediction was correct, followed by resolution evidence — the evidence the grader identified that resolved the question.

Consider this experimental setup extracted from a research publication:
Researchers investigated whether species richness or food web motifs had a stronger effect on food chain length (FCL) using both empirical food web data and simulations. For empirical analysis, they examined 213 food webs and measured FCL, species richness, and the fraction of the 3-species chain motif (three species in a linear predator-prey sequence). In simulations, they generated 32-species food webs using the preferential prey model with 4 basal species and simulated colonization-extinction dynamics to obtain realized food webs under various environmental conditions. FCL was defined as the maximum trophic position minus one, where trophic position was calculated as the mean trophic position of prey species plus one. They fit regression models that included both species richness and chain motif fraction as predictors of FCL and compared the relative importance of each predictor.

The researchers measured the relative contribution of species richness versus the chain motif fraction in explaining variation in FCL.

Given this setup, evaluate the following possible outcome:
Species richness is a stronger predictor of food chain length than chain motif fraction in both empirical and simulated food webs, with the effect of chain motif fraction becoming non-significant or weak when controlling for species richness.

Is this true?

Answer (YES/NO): NO